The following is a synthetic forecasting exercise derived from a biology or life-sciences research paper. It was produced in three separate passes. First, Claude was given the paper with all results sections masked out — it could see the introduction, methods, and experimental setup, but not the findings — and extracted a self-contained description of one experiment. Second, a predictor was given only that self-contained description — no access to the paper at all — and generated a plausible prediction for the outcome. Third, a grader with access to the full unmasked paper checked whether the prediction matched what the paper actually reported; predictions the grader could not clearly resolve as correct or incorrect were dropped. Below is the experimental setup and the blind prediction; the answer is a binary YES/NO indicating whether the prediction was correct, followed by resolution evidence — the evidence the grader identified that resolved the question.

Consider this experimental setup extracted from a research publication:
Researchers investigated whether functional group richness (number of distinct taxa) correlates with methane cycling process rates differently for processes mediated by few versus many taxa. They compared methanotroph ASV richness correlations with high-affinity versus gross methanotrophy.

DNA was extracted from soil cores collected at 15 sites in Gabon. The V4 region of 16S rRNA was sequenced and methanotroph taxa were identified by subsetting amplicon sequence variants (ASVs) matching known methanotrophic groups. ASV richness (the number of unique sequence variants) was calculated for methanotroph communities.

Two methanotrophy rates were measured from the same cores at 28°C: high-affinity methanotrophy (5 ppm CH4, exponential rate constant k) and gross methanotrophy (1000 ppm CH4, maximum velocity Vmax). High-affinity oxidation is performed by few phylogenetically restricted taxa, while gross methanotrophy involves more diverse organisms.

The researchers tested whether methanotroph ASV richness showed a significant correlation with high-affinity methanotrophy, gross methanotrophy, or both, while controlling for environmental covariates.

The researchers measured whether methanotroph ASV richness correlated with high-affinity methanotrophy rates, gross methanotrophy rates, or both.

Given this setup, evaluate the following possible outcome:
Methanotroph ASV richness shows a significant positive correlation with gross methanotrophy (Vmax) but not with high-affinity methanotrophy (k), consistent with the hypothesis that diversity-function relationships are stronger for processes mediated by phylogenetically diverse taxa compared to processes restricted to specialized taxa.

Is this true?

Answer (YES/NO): NO